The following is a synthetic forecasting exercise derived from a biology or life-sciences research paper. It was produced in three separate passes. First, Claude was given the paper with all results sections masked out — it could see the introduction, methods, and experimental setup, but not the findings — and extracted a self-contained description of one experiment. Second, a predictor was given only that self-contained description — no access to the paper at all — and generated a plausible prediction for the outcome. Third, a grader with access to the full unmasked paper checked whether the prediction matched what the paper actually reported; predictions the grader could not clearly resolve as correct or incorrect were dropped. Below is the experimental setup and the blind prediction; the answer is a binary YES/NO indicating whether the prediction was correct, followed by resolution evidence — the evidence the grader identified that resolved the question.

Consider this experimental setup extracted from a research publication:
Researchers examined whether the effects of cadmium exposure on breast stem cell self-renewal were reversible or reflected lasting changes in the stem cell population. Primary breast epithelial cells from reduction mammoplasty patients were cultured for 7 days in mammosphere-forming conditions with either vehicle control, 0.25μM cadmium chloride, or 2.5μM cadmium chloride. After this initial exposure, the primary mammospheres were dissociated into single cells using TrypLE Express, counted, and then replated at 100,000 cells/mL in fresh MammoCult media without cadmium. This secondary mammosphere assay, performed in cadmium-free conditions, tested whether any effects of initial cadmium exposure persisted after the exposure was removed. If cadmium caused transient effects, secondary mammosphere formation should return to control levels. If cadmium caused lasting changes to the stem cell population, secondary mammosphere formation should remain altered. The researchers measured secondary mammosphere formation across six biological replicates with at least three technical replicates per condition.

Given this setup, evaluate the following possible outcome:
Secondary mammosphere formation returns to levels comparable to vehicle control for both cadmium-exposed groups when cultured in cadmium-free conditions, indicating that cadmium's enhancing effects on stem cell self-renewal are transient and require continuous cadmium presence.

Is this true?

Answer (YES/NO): NO